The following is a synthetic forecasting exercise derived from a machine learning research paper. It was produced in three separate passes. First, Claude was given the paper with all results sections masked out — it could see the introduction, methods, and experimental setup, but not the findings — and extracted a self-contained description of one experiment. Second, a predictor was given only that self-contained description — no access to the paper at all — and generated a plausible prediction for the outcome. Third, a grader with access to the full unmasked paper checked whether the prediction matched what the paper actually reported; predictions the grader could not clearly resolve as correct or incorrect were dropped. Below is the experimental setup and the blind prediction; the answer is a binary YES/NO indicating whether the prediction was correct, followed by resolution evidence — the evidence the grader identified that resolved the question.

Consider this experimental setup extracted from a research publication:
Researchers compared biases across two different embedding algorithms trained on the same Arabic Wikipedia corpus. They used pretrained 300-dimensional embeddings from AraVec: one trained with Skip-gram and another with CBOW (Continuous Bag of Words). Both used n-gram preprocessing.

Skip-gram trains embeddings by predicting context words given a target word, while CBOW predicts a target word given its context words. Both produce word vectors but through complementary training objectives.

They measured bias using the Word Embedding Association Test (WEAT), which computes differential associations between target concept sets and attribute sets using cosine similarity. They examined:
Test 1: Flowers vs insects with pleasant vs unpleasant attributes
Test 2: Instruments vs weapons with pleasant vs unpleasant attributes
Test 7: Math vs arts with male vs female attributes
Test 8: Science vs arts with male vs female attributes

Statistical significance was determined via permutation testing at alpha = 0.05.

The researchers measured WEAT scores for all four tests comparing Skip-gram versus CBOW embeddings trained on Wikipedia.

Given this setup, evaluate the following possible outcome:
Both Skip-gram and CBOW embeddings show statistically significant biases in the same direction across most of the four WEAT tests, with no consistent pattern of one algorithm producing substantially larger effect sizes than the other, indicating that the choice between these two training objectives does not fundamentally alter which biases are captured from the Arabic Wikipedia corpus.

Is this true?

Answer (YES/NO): NO